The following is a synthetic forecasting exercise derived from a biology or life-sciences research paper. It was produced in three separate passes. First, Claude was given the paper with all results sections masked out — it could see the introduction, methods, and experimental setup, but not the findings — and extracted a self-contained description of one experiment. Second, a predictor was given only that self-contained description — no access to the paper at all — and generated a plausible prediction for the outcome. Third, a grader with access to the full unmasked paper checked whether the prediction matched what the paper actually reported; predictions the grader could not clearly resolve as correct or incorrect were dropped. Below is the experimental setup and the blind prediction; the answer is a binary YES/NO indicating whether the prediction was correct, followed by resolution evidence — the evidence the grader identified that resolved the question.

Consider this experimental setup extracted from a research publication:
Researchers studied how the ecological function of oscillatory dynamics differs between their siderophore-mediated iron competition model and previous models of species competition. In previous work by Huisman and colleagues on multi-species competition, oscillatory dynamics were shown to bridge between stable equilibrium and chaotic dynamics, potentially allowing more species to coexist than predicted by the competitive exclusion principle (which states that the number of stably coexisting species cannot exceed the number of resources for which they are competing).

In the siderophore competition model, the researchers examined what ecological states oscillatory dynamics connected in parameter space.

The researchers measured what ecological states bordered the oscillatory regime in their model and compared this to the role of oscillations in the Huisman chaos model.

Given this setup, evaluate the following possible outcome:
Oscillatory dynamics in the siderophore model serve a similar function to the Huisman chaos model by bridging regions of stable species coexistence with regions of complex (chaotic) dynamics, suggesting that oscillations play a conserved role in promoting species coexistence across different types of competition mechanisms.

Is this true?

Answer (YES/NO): NO